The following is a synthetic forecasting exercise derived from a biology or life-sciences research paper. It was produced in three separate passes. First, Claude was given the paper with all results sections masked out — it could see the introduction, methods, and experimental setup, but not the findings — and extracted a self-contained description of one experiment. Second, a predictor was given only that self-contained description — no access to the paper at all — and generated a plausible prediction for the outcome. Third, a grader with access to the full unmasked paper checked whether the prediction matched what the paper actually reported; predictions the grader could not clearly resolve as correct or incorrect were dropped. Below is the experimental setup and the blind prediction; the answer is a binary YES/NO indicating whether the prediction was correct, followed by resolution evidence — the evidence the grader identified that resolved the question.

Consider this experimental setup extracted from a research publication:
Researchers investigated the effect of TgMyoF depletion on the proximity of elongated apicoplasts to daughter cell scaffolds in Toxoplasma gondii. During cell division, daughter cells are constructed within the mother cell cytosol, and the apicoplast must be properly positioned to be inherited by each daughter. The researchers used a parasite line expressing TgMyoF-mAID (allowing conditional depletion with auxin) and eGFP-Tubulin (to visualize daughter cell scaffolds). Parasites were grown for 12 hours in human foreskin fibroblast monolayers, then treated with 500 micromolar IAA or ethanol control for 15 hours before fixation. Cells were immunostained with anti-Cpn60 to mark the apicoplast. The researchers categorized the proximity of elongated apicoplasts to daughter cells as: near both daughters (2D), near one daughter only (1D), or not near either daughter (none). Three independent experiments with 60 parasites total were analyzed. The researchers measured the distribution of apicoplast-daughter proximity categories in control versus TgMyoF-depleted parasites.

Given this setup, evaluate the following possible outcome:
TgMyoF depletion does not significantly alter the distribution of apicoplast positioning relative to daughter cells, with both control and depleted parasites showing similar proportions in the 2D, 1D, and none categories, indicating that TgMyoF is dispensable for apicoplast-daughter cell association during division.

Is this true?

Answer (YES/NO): NO